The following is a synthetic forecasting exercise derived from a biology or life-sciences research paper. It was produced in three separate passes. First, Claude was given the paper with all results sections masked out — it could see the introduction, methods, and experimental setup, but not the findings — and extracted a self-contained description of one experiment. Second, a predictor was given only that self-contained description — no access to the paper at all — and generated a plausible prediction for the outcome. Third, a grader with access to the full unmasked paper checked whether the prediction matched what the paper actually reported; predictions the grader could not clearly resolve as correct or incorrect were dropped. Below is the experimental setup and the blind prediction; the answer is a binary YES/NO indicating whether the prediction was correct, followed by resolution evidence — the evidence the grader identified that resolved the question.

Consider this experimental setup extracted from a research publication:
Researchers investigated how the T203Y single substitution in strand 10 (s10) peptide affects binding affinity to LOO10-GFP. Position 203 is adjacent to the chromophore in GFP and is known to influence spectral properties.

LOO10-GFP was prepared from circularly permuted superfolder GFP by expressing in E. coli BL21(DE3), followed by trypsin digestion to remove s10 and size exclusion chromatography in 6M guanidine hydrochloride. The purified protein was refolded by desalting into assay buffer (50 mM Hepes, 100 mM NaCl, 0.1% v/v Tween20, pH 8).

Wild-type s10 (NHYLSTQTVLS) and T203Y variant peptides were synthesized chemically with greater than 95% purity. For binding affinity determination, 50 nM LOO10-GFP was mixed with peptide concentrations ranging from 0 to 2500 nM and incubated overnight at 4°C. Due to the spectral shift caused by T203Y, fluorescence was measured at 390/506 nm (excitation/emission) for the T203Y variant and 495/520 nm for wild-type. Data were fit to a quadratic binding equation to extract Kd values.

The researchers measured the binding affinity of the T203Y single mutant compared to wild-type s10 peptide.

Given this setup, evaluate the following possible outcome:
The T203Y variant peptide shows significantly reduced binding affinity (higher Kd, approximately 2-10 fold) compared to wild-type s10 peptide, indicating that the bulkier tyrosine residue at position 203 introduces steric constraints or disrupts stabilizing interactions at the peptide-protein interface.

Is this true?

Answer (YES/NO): NO